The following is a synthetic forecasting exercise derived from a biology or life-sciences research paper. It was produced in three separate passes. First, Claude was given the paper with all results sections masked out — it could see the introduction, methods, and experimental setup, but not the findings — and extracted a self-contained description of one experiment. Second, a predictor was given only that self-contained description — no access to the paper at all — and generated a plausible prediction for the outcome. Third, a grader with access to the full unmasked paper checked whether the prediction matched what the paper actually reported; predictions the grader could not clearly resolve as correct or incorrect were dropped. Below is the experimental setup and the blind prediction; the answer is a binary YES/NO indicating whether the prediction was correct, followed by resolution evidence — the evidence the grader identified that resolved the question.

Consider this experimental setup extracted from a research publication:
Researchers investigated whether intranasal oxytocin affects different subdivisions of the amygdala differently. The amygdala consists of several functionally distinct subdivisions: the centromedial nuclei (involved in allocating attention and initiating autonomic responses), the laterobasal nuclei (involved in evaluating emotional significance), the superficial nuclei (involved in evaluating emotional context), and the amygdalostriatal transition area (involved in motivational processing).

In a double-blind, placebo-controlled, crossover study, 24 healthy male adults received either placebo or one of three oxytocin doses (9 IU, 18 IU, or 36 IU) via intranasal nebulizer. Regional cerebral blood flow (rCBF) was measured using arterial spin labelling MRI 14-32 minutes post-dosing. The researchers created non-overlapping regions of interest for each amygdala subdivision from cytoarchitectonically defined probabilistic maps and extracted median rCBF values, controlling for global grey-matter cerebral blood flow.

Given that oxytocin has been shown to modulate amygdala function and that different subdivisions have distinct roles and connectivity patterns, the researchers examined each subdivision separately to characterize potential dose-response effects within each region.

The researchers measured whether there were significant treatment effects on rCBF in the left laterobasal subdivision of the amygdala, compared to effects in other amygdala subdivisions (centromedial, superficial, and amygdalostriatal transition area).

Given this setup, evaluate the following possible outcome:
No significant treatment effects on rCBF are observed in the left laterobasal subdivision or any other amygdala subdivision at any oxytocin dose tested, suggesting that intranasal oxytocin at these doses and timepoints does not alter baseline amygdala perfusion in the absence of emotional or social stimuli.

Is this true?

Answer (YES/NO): NO